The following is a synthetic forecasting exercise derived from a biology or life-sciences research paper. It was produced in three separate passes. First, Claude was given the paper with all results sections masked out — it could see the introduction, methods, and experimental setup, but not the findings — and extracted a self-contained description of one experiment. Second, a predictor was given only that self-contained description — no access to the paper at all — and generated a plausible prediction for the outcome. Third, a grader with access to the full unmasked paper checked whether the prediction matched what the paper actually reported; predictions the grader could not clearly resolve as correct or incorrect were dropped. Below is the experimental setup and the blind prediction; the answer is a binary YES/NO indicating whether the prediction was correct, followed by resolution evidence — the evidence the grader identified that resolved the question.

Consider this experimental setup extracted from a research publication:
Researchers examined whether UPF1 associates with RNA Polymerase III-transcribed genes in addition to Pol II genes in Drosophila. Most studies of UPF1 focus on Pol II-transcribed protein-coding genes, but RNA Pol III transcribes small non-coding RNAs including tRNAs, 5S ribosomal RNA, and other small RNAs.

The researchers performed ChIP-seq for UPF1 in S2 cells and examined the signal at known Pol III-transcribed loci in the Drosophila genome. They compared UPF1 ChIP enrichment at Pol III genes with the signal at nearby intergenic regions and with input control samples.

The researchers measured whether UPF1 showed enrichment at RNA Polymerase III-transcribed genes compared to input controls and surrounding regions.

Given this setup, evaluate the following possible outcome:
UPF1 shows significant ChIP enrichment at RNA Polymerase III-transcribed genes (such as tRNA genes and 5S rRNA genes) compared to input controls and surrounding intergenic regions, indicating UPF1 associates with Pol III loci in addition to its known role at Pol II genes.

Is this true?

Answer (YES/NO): NO